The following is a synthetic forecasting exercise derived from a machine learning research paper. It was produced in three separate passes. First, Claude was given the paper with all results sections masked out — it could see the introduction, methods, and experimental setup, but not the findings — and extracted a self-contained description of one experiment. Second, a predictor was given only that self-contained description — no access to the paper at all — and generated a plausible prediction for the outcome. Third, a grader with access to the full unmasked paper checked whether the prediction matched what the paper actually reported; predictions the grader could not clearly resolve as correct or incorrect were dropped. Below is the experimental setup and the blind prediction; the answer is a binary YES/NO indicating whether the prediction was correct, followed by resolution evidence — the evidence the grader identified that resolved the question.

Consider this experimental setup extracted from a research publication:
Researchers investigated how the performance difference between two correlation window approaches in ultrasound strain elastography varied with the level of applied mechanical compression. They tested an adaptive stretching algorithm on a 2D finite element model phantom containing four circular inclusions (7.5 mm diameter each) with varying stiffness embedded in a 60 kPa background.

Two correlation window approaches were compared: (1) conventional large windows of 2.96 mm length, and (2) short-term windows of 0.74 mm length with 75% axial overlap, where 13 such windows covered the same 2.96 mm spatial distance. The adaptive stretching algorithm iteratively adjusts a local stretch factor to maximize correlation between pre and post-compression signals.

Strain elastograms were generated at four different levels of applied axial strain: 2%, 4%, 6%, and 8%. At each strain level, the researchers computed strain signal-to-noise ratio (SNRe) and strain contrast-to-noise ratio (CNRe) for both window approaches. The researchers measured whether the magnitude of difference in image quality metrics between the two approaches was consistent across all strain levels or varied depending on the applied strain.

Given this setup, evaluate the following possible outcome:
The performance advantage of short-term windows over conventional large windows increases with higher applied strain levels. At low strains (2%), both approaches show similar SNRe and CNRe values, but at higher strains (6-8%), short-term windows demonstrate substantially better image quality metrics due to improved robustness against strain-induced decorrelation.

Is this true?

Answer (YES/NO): YES